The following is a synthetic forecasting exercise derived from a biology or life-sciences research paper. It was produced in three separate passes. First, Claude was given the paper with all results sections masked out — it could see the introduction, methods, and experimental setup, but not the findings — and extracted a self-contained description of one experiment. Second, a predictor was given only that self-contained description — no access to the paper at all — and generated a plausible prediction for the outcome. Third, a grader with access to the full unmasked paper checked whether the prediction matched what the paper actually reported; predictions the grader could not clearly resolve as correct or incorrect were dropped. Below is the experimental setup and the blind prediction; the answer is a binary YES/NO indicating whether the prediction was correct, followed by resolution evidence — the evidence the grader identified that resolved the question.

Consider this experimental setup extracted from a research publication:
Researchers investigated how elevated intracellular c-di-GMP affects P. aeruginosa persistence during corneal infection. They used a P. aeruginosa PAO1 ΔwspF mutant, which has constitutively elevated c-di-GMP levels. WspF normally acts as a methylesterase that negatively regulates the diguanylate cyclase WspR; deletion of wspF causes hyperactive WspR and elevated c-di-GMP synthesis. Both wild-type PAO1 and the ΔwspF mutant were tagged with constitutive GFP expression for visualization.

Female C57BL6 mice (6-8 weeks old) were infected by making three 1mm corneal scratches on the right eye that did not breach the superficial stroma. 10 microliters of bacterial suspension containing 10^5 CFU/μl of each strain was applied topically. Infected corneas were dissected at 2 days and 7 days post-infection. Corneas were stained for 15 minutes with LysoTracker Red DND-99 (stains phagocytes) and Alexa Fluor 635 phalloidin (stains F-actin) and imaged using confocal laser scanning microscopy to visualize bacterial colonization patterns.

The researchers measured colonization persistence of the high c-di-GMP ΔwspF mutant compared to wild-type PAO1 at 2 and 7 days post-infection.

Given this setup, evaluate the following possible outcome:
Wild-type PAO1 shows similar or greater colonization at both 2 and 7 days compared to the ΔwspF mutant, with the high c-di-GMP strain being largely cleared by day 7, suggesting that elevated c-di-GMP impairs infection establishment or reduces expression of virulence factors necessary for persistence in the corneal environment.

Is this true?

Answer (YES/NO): NO